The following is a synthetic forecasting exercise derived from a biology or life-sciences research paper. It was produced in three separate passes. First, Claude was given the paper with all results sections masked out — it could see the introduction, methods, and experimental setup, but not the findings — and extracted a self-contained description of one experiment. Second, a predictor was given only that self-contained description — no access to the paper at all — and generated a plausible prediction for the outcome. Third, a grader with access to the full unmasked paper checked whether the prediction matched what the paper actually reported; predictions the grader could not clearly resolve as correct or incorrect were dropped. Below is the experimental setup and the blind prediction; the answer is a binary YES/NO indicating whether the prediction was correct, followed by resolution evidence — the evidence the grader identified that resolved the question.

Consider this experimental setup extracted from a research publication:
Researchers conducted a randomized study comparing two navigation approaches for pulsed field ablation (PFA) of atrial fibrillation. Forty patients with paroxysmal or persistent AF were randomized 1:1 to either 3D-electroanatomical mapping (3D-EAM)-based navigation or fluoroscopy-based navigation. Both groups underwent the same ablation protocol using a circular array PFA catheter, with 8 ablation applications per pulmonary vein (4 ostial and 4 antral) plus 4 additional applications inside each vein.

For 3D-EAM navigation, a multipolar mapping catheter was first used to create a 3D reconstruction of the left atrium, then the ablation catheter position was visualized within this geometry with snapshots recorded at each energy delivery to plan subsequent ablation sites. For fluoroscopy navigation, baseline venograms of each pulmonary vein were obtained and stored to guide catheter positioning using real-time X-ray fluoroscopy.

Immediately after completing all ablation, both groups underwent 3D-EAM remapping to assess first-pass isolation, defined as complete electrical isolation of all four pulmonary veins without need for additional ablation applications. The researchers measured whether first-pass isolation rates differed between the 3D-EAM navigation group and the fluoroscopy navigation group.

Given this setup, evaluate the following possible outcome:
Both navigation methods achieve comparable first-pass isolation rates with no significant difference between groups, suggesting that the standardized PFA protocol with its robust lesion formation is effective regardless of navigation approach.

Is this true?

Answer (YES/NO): YES